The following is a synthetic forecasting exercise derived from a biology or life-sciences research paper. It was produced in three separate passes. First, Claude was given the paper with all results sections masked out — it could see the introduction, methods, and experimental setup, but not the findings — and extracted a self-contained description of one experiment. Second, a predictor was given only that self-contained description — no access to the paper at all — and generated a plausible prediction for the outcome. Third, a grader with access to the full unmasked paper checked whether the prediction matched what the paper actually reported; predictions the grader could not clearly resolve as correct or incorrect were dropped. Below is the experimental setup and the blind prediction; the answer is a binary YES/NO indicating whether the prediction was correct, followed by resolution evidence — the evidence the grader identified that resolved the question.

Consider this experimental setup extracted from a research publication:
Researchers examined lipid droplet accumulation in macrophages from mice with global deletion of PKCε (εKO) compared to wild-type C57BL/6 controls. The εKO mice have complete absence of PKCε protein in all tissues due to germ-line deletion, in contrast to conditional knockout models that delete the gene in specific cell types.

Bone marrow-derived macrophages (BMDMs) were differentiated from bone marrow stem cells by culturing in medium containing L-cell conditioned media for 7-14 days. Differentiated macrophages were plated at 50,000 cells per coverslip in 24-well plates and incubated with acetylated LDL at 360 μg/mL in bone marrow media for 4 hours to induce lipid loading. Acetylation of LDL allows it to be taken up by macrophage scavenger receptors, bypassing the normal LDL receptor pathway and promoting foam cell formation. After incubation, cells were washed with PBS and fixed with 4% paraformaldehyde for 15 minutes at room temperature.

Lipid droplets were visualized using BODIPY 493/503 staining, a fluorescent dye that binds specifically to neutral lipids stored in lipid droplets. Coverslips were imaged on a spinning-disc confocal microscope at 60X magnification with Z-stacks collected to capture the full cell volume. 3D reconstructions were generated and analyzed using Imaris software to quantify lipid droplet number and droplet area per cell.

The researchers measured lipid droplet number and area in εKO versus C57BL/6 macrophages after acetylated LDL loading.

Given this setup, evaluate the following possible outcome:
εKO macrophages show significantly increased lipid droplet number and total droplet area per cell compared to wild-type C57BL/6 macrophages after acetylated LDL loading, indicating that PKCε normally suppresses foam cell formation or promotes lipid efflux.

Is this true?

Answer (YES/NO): YES